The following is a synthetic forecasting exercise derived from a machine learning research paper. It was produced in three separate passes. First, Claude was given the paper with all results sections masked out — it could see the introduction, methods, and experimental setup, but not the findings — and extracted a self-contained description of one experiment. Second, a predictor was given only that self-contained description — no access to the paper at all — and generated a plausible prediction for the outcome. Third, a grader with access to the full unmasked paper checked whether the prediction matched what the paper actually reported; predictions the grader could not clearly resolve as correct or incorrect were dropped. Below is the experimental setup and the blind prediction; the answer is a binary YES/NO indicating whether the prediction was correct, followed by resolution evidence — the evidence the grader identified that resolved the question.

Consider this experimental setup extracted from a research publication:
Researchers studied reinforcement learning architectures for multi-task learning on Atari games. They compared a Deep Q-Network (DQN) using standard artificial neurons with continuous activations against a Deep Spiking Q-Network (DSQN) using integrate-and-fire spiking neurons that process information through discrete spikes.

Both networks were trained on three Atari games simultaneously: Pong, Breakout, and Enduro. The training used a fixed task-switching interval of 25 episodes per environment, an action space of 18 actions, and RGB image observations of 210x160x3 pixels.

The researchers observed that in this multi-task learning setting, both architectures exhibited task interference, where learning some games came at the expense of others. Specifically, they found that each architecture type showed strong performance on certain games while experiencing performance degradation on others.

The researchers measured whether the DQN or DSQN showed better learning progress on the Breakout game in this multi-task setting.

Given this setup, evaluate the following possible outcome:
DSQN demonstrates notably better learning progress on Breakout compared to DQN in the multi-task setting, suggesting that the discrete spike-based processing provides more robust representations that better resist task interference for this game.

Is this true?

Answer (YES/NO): NO